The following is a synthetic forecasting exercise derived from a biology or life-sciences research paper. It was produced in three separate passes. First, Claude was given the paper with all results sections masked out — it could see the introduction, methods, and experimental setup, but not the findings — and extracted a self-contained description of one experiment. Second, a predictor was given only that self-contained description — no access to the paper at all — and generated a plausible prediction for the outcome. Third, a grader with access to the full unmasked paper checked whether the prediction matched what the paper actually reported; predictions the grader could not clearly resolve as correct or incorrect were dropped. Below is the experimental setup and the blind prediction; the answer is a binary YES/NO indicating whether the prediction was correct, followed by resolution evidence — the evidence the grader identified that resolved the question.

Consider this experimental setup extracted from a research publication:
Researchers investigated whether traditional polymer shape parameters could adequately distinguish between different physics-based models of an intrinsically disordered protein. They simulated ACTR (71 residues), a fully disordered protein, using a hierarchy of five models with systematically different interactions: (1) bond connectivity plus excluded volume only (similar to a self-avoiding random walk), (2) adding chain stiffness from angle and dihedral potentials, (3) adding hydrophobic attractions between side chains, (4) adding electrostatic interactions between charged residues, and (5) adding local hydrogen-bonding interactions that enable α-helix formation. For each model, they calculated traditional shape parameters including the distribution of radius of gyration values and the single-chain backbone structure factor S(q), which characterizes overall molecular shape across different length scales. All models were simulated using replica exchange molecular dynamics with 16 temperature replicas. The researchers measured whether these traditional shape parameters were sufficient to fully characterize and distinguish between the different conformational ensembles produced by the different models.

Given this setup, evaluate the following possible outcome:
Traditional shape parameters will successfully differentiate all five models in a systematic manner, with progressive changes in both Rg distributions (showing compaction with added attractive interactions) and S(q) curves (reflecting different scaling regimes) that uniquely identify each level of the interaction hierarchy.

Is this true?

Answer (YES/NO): NO